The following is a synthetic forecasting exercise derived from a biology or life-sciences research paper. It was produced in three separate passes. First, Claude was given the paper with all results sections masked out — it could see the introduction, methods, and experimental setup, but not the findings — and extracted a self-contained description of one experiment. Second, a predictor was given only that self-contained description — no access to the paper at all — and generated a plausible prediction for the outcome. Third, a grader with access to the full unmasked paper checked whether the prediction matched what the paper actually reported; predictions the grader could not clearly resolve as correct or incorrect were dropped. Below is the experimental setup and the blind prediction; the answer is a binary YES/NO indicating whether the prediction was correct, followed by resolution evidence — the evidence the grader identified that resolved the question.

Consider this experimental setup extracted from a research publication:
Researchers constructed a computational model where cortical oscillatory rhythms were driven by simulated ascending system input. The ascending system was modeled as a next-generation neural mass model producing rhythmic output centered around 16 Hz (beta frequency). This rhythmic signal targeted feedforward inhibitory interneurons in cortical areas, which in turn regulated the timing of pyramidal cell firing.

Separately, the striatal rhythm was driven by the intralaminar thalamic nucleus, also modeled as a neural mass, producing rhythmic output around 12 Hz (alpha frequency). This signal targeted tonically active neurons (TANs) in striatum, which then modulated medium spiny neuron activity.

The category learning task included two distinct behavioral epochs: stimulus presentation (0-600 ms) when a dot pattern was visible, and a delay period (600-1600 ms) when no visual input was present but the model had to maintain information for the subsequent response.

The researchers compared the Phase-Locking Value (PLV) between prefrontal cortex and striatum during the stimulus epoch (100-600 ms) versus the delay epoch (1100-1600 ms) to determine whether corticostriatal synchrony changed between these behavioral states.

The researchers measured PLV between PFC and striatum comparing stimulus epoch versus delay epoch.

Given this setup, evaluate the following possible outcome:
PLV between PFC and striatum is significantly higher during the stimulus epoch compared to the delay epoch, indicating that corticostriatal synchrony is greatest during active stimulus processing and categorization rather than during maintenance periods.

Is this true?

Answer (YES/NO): NO